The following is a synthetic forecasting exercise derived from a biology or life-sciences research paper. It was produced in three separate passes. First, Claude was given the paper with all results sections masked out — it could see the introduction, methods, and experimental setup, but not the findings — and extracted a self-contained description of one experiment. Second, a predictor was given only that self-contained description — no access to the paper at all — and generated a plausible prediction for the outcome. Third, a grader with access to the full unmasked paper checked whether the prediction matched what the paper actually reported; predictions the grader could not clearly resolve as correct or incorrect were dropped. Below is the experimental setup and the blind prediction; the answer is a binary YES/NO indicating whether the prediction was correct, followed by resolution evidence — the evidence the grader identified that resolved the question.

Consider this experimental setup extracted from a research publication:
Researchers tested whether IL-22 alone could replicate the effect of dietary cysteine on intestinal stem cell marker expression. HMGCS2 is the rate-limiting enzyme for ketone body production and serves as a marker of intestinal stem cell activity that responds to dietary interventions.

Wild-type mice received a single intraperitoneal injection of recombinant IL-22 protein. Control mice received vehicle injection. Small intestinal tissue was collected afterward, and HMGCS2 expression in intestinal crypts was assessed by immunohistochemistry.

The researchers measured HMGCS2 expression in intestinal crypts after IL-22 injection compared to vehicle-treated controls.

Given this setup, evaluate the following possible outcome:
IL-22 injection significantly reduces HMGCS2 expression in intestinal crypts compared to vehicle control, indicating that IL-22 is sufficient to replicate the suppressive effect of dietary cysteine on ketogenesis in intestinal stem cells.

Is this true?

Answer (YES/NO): NO